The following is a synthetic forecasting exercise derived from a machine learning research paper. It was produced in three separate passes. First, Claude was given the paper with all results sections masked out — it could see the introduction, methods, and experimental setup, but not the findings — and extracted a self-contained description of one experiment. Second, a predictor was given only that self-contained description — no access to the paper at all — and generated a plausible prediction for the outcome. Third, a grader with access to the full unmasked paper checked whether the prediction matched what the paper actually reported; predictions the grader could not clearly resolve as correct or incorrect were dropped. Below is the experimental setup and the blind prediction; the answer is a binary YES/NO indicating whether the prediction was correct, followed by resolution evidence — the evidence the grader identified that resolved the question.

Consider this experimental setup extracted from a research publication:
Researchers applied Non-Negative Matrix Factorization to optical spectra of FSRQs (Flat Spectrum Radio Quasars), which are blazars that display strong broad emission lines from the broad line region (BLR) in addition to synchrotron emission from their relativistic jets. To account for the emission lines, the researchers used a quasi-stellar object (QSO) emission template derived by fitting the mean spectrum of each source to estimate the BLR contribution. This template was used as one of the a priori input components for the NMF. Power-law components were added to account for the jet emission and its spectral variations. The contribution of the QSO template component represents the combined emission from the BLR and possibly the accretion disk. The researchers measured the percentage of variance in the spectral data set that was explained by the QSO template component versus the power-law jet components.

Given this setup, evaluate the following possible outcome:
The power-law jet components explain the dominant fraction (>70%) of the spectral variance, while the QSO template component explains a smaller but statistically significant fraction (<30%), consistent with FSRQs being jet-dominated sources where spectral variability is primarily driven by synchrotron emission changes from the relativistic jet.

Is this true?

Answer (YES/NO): YES